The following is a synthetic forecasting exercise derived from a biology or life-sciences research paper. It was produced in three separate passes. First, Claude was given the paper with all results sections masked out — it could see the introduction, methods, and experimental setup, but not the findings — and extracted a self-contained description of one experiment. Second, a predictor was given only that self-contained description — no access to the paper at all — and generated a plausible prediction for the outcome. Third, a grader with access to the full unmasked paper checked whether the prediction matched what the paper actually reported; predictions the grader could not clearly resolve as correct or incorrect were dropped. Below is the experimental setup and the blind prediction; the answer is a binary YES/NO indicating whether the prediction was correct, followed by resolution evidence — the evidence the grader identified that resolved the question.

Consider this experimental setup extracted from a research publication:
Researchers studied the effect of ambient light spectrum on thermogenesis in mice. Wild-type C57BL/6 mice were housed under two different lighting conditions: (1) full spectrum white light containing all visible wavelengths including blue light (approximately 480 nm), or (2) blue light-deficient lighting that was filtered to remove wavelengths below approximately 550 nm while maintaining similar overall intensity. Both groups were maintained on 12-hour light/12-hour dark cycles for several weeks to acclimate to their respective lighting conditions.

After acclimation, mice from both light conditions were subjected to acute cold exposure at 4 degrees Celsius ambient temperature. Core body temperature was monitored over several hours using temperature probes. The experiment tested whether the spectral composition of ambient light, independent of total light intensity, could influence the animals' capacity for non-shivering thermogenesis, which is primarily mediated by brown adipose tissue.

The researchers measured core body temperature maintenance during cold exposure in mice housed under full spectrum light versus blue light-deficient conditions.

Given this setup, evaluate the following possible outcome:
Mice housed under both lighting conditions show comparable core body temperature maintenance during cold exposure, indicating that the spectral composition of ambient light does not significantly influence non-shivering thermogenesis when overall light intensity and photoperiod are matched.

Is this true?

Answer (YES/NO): NO